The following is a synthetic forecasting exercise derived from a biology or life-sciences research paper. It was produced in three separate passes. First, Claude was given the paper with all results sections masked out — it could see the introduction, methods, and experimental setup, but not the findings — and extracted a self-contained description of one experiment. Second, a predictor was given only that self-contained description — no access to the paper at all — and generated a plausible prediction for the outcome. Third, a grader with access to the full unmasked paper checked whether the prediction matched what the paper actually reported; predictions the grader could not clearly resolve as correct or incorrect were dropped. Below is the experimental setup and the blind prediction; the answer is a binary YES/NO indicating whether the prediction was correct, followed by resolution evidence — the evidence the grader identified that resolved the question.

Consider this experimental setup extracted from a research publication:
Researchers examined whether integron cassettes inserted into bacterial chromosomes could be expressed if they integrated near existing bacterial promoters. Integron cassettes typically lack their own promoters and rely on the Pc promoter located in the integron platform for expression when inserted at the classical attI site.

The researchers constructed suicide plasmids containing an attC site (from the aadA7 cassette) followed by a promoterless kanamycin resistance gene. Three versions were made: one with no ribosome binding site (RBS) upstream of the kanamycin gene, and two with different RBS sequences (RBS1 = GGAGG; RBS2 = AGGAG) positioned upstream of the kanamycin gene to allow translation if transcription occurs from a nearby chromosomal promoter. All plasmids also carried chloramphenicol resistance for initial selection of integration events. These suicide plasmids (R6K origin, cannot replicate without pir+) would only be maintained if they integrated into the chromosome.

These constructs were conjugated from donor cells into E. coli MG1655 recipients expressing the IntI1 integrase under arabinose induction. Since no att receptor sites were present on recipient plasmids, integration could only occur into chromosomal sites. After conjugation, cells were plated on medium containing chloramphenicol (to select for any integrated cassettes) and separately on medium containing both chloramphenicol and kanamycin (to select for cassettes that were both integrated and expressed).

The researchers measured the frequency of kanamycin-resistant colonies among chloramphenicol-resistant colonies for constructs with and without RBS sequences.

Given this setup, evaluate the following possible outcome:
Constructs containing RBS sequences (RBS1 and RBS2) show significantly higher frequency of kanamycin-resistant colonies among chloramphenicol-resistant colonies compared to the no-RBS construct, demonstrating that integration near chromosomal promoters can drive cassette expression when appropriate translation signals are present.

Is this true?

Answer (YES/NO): YES